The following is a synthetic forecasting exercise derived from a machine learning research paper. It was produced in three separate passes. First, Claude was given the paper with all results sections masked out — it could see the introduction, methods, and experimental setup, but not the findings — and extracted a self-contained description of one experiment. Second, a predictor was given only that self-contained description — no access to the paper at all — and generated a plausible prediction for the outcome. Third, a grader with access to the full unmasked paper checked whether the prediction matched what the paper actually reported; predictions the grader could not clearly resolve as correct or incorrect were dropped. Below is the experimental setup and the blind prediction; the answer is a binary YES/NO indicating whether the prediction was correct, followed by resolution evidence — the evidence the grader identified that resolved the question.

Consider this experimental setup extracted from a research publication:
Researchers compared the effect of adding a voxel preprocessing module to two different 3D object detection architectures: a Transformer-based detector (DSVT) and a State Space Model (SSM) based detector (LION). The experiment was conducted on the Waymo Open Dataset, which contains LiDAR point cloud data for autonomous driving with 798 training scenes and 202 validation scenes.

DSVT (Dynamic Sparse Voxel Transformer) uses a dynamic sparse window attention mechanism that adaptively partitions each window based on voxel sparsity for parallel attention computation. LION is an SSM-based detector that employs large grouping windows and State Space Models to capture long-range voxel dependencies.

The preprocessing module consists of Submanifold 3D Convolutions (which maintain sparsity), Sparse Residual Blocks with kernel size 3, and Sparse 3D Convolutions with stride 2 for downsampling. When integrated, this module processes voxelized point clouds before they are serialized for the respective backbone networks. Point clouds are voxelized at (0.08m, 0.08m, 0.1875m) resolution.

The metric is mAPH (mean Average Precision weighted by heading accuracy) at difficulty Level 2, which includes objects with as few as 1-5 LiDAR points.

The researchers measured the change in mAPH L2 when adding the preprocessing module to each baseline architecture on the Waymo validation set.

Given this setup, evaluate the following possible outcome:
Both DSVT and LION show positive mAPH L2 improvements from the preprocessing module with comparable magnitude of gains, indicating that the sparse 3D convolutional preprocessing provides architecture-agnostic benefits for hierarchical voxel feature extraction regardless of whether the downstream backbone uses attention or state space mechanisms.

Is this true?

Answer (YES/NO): NO